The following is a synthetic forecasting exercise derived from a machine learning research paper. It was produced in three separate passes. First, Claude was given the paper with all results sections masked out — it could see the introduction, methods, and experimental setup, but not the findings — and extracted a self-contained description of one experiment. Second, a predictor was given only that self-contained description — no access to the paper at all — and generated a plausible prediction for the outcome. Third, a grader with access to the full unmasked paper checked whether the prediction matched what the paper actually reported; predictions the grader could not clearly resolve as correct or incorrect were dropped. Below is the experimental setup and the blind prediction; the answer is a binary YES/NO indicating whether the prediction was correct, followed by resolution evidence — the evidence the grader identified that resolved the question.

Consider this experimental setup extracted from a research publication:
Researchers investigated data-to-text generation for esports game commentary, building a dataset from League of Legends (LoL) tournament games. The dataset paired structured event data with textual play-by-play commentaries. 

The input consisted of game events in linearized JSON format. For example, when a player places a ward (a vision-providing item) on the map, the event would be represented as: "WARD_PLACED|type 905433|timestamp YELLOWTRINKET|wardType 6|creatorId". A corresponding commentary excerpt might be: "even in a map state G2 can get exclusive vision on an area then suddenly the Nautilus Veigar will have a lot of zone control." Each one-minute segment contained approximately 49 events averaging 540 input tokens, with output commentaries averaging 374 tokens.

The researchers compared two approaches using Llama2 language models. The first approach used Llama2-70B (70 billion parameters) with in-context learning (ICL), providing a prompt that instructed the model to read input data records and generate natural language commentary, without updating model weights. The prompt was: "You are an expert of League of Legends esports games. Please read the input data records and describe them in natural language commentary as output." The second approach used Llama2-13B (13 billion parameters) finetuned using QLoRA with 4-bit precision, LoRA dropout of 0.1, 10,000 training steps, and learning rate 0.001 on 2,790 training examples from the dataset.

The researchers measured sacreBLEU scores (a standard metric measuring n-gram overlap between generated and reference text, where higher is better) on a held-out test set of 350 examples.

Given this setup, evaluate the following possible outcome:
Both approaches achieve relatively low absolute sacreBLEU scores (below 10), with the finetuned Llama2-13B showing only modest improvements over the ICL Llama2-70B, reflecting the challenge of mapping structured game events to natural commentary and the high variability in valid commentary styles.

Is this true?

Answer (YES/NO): NO